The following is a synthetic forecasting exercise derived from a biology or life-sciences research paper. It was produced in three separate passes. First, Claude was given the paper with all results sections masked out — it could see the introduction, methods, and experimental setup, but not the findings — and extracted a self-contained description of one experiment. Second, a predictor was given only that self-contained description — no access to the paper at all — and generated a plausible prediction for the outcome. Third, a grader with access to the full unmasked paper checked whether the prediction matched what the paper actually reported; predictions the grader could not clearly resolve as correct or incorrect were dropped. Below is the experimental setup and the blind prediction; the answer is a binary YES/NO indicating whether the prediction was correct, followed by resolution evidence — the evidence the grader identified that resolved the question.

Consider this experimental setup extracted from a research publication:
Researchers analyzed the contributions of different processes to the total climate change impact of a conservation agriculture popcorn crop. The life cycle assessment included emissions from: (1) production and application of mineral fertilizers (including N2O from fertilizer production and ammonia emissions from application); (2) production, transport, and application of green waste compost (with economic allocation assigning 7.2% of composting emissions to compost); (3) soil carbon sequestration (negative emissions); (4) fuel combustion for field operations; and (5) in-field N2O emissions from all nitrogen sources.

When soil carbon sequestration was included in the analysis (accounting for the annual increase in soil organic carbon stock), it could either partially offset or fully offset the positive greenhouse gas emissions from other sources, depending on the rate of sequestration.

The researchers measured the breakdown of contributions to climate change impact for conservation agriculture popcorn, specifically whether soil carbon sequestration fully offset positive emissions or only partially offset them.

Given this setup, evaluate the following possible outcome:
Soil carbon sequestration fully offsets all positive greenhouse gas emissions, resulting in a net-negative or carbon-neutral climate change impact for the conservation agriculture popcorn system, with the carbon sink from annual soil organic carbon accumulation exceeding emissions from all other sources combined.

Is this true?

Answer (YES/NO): YES